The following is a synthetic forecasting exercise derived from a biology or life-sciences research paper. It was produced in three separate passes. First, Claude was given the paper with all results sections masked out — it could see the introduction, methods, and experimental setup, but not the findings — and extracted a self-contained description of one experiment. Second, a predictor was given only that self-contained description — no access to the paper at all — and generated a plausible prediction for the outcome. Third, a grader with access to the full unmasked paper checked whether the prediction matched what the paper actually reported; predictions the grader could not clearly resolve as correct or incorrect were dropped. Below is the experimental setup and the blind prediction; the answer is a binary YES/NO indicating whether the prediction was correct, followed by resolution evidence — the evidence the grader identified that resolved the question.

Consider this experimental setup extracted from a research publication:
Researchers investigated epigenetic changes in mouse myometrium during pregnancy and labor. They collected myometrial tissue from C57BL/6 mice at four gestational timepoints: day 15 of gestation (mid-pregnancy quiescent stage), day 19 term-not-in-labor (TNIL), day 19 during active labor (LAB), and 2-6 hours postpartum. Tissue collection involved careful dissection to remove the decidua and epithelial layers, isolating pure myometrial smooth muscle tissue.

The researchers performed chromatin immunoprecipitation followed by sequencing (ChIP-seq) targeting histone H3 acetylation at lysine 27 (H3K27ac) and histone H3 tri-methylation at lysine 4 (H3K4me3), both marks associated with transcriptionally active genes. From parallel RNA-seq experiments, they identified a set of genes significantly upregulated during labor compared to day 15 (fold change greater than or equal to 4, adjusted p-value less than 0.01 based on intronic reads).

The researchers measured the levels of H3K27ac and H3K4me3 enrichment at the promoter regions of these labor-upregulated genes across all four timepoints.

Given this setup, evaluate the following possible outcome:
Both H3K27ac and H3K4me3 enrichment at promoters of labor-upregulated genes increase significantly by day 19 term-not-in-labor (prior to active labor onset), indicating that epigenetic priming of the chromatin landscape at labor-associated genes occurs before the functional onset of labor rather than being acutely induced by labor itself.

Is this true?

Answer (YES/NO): NO